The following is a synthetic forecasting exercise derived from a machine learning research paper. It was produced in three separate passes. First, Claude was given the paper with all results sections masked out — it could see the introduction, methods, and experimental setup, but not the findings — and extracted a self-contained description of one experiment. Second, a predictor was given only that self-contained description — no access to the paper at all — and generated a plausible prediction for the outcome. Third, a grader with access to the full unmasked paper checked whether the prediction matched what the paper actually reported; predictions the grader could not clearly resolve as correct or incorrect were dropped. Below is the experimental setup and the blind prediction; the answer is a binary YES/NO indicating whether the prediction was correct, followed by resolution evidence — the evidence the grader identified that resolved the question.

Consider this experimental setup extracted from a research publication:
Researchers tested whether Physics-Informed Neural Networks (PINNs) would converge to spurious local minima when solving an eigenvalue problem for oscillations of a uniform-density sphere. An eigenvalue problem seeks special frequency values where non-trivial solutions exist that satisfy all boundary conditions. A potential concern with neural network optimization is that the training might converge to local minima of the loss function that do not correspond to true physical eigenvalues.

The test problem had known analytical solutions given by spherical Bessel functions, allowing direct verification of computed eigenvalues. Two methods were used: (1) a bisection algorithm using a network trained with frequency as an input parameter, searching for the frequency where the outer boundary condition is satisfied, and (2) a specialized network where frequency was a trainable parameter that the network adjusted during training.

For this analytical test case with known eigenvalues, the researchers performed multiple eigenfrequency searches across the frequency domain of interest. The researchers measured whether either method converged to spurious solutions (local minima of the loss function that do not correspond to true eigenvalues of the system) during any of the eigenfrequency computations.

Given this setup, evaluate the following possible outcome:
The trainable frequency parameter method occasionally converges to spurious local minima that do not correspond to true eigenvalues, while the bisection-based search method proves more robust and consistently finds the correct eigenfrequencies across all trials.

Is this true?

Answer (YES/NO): NO